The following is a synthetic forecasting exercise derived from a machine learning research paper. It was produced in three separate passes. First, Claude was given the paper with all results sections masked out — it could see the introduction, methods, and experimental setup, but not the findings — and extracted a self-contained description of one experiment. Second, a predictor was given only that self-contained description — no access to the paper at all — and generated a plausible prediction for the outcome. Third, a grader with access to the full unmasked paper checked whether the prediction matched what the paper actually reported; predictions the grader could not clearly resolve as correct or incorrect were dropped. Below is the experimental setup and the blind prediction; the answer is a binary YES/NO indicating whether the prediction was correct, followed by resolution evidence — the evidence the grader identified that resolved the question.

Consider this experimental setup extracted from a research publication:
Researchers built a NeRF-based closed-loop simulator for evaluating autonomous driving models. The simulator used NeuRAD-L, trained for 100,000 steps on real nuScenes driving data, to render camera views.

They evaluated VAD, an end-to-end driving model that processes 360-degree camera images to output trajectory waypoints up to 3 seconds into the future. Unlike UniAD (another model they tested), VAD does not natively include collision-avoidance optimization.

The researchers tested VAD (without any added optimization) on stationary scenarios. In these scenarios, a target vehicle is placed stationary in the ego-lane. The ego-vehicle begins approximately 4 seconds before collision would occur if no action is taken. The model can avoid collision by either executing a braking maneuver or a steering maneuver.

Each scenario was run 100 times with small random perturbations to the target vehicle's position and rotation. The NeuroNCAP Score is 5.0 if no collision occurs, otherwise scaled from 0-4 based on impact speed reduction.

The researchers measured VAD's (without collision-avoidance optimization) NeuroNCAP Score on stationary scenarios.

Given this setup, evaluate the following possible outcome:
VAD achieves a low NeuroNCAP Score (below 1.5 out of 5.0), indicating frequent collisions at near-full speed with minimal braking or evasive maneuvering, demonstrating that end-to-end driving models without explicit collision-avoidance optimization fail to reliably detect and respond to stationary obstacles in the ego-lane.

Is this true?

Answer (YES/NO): YES